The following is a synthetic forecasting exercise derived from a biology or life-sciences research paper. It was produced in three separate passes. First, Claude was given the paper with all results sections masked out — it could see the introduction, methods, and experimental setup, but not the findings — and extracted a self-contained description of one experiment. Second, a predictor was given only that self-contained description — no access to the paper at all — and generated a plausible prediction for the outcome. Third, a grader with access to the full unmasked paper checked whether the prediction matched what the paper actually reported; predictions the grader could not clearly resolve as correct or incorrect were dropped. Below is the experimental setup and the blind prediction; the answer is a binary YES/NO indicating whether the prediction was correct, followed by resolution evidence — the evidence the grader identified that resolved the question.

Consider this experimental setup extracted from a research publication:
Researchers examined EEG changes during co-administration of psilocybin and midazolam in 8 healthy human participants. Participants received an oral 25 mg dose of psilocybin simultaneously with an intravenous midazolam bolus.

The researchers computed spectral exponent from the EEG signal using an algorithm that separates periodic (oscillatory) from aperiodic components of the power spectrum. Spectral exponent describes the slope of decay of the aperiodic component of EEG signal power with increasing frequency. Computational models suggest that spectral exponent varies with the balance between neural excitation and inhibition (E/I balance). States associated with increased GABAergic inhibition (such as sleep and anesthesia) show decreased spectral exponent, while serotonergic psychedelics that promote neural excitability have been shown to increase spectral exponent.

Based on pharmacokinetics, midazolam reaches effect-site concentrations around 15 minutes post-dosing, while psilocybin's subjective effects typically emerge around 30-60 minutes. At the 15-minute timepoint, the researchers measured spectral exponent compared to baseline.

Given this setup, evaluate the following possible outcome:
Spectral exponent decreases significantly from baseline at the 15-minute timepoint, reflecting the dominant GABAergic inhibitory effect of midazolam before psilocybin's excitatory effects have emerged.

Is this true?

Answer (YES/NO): YES